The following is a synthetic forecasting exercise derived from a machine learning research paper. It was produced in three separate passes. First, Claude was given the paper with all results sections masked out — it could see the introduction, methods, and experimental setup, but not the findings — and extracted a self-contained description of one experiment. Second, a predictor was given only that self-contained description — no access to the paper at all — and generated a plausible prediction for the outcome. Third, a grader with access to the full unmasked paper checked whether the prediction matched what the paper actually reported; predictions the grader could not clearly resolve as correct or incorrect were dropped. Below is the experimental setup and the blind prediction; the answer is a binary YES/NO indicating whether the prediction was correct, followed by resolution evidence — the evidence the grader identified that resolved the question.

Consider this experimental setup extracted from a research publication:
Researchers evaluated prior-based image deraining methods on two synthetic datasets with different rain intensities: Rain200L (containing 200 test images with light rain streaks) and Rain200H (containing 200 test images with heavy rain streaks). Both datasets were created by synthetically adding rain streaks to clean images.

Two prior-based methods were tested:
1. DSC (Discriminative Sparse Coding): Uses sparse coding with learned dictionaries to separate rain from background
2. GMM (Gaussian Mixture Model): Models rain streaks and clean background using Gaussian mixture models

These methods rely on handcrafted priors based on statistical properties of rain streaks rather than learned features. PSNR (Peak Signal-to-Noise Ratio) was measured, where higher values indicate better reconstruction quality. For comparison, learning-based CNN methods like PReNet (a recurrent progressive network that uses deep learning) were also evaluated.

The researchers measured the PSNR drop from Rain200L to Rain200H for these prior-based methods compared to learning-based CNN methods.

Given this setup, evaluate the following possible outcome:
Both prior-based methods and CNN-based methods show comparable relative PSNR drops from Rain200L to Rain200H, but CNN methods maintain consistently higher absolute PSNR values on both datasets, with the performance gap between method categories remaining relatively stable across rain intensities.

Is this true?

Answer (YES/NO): NO